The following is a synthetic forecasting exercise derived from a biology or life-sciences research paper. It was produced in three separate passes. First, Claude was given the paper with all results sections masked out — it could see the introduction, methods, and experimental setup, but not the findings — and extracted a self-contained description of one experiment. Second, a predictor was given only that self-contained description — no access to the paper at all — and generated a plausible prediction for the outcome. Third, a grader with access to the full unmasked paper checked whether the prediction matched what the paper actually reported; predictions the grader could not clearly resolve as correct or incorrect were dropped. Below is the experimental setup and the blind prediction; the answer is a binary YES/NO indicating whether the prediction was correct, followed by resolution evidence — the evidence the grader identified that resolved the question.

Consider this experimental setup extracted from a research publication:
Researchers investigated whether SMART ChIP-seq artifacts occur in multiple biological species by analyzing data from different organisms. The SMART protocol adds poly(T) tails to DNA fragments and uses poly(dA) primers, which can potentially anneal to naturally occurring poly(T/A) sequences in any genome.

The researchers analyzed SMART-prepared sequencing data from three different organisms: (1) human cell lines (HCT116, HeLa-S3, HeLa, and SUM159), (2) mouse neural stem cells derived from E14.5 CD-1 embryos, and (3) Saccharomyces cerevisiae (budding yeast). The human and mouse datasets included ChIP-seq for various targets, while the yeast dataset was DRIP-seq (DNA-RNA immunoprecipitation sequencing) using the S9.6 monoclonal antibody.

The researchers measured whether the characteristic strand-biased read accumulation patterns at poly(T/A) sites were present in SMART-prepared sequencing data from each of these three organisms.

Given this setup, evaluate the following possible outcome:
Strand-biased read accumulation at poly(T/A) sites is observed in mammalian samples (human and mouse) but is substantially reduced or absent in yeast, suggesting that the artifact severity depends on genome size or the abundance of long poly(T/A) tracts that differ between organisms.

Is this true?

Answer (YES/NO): NO